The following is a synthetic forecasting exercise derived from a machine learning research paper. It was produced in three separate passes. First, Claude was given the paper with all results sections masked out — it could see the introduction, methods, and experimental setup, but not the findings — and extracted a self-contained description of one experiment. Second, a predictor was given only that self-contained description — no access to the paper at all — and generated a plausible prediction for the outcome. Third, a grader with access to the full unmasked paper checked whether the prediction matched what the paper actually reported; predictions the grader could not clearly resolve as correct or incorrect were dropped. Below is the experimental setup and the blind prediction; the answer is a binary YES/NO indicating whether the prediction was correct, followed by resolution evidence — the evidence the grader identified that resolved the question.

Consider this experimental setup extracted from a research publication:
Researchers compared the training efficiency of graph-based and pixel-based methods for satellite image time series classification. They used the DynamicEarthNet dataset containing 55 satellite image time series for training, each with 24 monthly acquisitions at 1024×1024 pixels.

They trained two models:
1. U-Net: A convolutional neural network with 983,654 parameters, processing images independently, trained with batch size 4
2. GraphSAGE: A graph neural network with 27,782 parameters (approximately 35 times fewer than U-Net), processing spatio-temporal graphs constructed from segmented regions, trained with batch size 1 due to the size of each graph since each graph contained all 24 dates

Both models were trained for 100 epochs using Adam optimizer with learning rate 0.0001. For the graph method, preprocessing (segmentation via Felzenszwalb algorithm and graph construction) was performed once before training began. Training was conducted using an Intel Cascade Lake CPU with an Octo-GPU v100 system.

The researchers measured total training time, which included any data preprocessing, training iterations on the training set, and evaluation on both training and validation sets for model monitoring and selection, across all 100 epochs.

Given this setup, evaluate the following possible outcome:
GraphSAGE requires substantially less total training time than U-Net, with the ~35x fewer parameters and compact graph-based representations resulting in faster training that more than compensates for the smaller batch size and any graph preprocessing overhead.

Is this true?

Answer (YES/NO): YES